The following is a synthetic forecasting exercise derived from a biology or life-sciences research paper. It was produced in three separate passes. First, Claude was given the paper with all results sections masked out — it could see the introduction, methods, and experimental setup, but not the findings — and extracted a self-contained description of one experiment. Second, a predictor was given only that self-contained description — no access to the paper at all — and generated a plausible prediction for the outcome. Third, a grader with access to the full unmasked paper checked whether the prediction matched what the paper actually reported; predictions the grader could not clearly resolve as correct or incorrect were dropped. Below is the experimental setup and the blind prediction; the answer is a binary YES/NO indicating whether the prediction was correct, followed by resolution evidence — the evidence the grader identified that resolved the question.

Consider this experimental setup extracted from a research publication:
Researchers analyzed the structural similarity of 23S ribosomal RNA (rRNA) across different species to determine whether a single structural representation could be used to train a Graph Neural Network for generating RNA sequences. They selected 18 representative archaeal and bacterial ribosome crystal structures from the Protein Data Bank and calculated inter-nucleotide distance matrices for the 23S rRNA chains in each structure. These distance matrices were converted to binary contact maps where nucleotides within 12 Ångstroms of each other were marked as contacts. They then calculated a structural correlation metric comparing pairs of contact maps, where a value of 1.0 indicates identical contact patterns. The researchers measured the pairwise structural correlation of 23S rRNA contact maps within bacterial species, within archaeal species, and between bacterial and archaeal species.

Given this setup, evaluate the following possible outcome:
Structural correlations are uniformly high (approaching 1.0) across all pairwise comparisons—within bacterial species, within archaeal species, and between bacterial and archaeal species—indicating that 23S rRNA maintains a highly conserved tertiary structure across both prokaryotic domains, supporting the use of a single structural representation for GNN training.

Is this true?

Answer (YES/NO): NO